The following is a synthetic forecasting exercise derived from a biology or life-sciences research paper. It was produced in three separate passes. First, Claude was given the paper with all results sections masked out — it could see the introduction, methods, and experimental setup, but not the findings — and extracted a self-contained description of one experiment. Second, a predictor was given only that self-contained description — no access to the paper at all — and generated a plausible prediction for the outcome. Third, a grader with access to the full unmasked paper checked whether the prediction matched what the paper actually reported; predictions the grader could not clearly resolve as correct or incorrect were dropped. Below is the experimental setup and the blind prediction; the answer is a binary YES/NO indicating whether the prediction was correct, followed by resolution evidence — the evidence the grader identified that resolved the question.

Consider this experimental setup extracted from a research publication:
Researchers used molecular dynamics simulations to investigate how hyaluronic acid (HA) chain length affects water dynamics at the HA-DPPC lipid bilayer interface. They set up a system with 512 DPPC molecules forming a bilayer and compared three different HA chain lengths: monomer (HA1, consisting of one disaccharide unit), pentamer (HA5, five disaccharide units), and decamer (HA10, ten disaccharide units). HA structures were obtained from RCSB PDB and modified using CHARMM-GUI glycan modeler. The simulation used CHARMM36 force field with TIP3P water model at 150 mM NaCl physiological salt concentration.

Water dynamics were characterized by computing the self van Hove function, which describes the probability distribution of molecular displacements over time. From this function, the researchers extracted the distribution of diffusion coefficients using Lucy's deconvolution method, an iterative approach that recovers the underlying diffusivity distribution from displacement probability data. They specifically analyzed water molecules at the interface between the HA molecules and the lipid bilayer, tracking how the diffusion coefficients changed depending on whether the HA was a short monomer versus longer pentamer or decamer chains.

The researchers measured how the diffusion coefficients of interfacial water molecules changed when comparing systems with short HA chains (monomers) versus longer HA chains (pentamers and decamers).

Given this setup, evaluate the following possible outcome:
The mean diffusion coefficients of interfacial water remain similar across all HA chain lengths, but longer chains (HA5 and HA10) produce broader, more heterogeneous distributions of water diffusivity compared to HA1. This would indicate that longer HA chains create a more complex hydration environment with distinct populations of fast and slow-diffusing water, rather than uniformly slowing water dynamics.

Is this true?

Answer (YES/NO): NO